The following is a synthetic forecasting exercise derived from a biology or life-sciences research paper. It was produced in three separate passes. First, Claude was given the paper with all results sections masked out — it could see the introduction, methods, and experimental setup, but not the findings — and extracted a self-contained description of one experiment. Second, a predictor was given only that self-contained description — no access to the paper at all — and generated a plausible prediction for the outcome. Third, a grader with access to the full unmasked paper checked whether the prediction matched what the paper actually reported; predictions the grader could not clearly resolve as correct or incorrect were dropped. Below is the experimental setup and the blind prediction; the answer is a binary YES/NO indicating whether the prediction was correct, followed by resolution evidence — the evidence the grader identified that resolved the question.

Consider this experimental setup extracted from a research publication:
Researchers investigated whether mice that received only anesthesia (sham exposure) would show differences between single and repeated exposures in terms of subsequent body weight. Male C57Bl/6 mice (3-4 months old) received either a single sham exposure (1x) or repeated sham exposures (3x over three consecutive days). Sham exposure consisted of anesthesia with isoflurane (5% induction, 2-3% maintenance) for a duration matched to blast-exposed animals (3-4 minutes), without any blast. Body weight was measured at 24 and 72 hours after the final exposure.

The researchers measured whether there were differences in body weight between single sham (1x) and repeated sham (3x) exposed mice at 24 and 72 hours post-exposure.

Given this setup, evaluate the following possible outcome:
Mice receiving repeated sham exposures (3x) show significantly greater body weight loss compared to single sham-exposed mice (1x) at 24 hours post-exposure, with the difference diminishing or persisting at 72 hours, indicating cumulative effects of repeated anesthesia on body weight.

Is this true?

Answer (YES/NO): NO